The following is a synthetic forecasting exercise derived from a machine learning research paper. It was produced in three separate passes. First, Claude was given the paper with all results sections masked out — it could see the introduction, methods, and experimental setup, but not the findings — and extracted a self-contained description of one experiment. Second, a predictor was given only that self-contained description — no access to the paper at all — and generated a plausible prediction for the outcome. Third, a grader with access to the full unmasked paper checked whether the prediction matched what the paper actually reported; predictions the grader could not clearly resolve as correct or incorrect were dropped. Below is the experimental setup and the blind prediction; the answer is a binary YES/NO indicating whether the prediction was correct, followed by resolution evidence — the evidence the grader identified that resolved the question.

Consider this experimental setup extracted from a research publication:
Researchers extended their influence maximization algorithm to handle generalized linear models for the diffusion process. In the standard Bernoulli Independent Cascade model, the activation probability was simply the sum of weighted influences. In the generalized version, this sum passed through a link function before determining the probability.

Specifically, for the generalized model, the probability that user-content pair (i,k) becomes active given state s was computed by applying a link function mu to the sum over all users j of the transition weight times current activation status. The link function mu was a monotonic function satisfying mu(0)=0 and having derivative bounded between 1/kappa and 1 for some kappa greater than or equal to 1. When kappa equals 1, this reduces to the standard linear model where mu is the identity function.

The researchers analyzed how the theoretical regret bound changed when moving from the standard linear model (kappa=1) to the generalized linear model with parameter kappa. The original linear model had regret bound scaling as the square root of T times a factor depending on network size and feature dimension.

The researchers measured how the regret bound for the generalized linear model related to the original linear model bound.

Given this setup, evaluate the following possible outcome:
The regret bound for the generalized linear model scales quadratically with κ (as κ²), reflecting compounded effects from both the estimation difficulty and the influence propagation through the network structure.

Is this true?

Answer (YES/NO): NO